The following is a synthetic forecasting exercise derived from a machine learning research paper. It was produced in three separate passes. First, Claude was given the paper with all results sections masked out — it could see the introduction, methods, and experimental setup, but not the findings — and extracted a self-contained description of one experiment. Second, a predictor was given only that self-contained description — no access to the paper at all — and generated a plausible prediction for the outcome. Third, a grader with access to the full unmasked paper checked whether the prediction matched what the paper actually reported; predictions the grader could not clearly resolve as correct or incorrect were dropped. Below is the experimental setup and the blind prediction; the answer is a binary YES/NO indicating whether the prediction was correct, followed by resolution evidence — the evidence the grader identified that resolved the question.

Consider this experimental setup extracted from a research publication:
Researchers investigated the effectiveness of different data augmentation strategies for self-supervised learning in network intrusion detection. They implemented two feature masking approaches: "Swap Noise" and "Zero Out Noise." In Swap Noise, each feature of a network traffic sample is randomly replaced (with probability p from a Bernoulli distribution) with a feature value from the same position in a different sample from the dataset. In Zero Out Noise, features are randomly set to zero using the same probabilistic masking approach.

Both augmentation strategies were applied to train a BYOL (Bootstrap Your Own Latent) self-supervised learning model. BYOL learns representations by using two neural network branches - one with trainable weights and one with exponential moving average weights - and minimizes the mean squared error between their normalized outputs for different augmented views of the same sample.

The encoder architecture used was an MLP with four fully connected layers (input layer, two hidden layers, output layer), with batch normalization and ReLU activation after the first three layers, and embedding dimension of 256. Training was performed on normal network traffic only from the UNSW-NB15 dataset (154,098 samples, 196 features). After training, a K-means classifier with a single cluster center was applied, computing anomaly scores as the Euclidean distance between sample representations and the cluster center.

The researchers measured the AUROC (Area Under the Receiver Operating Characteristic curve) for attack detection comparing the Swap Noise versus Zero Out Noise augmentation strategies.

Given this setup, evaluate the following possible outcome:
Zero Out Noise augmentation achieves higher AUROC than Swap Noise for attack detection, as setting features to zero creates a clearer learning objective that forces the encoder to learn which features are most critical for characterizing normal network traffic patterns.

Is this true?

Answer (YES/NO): YES